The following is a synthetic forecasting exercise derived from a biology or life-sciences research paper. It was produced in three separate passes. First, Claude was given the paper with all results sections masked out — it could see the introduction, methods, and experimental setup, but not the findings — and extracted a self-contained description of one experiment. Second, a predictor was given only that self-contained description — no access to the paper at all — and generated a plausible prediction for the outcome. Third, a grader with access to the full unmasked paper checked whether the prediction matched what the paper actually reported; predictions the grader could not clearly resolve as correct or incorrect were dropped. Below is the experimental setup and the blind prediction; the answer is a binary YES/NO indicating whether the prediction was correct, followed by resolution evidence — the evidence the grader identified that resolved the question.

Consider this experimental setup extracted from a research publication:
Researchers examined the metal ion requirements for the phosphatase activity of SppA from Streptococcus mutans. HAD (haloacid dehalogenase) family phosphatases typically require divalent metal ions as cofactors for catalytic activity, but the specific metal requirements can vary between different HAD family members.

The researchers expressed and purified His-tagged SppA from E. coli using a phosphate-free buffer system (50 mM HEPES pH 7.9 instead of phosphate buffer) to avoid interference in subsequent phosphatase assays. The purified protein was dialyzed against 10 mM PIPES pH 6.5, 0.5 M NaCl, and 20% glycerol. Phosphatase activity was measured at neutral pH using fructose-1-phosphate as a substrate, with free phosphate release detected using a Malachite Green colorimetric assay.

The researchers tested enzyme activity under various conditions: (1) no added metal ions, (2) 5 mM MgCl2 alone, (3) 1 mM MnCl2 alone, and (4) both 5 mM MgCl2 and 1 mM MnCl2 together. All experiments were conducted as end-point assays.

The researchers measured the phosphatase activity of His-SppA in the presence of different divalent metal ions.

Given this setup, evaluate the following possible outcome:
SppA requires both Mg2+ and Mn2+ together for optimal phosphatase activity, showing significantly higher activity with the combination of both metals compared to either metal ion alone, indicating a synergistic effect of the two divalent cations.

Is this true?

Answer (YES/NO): YES